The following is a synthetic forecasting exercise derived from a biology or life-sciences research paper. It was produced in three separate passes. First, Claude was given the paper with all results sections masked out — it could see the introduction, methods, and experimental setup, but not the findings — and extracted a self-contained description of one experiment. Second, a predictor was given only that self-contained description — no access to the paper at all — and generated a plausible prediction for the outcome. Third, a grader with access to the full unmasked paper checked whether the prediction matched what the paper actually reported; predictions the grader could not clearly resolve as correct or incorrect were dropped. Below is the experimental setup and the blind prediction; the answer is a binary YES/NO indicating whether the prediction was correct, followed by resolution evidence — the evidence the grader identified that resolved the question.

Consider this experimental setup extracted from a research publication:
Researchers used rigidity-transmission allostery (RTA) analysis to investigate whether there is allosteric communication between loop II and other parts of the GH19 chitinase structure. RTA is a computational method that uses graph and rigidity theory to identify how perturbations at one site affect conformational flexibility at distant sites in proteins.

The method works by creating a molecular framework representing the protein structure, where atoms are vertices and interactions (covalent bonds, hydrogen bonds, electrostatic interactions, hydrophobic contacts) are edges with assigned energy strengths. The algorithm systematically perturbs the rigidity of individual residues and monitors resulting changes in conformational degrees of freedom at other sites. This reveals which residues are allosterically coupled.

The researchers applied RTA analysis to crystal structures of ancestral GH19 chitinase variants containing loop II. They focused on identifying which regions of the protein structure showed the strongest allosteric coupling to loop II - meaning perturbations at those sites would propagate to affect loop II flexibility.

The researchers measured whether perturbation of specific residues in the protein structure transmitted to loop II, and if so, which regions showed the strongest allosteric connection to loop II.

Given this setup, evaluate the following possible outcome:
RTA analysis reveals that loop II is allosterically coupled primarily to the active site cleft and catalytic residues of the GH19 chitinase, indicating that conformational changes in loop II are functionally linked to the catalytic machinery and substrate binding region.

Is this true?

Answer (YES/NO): NO